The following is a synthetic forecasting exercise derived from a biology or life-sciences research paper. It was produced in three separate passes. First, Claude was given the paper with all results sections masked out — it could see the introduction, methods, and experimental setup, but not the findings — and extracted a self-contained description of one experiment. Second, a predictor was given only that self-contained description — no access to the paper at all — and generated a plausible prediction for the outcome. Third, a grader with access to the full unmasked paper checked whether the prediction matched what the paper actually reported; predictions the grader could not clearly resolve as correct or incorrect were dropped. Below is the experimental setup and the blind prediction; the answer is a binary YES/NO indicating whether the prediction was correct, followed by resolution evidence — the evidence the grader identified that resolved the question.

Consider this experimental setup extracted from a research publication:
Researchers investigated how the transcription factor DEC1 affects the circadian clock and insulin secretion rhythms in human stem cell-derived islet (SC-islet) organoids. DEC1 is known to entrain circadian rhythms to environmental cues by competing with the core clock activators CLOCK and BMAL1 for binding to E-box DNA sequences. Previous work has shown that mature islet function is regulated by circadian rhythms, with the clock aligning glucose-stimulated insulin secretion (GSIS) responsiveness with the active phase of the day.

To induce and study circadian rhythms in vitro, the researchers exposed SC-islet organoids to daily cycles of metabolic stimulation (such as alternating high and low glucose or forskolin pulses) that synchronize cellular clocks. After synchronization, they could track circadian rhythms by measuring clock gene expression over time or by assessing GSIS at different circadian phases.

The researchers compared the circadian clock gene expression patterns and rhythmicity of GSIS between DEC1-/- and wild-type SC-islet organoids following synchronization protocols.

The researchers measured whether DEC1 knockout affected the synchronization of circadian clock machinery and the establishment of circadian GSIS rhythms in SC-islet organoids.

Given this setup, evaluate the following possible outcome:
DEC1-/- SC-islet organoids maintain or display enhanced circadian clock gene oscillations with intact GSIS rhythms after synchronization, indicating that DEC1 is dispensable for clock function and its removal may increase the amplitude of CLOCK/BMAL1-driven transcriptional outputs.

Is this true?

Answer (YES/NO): NO